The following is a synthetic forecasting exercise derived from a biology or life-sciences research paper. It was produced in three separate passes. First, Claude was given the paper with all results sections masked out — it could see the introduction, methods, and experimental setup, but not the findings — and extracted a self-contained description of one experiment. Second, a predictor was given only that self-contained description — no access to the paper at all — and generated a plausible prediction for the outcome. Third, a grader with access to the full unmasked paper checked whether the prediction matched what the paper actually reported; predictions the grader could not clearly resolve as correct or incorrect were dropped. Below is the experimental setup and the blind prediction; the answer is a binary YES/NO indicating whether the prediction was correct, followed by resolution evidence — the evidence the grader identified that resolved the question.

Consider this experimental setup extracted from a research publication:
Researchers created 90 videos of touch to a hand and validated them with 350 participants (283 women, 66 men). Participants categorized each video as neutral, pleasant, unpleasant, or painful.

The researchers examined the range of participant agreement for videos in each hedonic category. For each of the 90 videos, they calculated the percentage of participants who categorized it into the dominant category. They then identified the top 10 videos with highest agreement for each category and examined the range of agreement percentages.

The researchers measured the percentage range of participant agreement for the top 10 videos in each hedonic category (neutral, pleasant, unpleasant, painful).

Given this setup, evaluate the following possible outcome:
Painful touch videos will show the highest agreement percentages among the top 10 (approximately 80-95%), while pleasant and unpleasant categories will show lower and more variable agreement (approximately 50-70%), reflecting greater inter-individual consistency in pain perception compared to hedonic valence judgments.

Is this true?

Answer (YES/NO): NO